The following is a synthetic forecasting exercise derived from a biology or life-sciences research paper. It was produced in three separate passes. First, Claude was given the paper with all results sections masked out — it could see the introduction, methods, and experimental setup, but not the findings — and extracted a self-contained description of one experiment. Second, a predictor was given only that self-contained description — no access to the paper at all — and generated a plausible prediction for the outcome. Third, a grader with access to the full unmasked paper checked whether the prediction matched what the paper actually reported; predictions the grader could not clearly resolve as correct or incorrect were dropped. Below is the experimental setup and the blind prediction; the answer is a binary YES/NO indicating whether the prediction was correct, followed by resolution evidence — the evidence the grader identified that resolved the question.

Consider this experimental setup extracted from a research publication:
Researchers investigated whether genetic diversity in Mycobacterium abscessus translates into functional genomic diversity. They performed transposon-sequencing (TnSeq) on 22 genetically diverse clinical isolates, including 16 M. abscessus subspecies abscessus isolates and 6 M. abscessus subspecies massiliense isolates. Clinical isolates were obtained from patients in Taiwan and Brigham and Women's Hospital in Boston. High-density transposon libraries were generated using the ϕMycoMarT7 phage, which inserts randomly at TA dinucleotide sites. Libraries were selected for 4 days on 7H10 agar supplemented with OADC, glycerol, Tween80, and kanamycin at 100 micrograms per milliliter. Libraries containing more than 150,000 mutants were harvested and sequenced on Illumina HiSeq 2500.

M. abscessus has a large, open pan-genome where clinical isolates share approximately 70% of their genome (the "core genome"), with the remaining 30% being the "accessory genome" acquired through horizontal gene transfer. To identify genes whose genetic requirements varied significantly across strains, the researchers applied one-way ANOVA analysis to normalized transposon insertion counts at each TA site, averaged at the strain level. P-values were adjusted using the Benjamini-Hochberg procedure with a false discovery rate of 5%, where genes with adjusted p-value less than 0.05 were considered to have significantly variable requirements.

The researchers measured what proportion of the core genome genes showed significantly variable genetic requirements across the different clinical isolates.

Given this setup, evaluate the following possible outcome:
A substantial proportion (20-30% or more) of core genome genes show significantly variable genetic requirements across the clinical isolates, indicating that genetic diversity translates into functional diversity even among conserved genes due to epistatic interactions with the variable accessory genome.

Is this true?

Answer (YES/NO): NO